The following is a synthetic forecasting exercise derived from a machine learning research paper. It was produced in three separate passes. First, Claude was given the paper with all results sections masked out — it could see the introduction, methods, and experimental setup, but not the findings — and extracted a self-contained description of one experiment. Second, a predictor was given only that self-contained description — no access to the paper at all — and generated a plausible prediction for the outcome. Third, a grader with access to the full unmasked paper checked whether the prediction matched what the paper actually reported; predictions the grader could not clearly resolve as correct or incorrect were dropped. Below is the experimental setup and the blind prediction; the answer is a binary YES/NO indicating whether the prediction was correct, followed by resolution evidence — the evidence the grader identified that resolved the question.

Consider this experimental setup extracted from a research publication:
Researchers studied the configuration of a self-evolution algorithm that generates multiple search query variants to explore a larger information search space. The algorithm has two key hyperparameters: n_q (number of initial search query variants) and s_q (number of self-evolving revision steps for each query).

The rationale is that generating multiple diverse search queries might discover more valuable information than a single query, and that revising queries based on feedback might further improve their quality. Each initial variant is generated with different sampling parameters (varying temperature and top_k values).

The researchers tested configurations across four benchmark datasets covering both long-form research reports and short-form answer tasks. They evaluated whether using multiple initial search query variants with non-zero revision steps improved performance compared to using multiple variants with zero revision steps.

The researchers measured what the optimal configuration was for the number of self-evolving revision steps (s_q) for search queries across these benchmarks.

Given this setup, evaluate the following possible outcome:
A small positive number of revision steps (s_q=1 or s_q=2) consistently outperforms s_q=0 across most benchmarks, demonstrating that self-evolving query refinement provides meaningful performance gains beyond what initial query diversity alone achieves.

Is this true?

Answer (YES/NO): NO